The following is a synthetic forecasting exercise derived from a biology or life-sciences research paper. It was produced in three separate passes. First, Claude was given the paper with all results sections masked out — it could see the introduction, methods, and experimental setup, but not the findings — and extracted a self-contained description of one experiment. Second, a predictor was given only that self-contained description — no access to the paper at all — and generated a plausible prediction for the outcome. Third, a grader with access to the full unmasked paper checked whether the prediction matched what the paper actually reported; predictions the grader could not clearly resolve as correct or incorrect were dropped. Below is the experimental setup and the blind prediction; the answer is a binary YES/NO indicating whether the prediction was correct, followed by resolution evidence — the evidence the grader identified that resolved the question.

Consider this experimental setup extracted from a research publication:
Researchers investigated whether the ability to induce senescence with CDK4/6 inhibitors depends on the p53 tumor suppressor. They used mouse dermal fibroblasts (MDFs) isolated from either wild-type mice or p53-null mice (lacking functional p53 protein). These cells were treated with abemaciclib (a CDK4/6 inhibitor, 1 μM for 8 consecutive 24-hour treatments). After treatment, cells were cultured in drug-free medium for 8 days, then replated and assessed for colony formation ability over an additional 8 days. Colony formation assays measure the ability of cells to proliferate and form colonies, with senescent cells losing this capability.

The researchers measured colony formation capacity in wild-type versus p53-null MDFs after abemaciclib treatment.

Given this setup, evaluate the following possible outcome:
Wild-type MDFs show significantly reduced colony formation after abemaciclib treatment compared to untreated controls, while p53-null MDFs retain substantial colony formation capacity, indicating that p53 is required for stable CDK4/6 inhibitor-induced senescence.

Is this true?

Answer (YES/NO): YES